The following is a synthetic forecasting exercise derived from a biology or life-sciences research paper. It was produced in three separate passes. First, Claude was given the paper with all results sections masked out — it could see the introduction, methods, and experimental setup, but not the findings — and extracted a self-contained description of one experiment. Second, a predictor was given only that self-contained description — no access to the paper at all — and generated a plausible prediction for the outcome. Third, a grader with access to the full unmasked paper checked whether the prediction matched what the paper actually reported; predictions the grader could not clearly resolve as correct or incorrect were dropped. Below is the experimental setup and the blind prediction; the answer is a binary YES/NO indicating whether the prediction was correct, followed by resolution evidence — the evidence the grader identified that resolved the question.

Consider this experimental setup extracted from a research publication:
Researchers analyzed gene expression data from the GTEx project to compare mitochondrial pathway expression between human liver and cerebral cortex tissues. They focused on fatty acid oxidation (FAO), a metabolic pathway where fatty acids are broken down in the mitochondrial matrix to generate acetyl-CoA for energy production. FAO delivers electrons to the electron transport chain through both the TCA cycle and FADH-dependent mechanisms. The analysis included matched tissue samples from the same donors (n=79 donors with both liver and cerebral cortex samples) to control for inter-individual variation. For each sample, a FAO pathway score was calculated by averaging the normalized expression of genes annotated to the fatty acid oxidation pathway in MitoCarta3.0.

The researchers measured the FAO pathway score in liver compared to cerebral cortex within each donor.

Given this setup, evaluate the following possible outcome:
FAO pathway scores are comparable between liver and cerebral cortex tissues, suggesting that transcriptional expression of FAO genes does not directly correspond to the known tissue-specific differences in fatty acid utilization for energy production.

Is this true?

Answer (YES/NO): NO